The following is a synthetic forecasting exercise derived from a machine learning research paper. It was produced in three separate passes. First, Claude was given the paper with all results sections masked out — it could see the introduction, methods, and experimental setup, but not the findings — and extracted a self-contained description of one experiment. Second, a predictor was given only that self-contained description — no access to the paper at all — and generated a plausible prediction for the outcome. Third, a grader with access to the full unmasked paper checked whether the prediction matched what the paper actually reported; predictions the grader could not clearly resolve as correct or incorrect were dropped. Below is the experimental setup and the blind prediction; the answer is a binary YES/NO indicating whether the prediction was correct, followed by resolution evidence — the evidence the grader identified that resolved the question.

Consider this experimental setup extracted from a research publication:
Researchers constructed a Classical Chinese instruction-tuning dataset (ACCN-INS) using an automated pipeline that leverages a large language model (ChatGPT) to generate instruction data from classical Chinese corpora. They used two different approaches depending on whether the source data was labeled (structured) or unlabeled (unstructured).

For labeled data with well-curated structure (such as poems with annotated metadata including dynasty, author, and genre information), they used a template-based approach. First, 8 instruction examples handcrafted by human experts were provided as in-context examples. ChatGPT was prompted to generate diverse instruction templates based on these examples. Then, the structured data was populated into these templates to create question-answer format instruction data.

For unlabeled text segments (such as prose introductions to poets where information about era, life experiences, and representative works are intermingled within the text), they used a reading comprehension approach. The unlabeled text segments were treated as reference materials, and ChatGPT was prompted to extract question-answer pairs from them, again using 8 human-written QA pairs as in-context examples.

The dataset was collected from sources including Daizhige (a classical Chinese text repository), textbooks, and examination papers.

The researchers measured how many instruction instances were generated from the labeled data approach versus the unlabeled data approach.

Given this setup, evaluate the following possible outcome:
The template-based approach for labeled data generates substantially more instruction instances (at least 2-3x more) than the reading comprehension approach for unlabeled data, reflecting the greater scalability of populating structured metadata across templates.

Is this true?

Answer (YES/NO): YES